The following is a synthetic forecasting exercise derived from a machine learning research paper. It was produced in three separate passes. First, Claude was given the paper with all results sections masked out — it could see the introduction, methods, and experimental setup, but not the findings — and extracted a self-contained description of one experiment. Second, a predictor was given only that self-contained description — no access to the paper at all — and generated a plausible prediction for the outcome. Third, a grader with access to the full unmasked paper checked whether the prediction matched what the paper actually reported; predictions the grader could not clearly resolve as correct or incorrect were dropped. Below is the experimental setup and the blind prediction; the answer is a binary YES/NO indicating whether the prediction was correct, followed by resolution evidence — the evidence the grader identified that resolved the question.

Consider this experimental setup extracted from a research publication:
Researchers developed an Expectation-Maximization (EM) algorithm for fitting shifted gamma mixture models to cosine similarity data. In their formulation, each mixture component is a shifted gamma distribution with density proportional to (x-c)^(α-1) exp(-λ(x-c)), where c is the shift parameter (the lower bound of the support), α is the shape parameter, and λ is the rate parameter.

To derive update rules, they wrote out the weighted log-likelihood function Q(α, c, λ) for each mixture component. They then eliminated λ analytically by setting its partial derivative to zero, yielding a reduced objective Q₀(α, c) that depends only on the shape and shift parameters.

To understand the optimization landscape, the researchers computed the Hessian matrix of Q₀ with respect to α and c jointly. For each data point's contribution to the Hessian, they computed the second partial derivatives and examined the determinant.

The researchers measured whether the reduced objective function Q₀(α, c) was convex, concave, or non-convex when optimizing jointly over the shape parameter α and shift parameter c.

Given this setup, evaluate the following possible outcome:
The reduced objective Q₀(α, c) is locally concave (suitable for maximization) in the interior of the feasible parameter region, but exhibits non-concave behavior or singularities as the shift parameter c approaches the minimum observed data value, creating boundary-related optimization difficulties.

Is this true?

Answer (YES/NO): NO